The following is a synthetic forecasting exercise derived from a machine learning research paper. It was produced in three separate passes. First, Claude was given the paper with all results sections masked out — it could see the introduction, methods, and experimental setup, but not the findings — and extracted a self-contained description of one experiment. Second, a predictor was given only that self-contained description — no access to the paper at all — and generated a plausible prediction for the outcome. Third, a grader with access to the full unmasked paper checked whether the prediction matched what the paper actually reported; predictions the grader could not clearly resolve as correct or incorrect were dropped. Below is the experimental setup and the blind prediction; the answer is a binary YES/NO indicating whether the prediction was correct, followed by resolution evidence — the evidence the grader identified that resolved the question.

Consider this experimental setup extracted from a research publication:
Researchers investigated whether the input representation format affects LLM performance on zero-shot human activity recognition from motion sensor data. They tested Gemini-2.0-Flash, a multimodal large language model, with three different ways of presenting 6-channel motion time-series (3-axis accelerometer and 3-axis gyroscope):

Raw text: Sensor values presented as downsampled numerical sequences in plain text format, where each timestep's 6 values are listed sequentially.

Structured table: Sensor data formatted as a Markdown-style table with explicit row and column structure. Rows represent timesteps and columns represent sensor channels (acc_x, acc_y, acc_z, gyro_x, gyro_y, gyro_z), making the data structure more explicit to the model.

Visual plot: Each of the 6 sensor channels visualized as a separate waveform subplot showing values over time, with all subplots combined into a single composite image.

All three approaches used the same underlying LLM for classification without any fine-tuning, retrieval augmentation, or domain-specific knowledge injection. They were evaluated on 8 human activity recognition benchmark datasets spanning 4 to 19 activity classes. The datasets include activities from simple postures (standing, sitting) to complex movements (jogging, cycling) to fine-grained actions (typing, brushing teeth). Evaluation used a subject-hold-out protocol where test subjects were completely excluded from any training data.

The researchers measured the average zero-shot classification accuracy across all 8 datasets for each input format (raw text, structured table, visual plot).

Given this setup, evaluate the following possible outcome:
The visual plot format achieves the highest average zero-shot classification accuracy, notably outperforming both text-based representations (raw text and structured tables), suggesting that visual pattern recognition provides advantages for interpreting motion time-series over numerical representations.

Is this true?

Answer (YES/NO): NO